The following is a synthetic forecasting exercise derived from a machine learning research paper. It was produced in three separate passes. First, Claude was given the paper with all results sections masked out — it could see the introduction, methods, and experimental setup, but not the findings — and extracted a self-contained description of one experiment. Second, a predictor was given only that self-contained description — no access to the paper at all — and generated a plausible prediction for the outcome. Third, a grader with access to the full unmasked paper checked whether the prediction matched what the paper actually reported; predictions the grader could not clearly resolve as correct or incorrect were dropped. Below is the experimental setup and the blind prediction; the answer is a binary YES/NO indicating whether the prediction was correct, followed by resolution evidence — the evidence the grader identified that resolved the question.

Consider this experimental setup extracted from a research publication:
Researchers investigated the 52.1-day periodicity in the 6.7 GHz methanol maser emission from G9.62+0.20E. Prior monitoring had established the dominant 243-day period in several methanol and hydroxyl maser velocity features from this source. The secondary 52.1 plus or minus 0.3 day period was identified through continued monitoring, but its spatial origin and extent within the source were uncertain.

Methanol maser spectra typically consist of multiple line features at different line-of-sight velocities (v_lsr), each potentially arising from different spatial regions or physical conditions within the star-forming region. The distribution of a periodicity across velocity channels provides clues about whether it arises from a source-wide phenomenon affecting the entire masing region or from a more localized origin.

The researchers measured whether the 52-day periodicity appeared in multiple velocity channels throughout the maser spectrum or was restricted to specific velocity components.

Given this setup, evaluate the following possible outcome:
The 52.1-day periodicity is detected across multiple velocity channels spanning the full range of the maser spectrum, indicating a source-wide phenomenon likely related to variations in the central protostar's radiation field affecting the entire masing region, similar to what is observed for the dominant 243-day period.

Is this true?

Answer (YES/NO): NO